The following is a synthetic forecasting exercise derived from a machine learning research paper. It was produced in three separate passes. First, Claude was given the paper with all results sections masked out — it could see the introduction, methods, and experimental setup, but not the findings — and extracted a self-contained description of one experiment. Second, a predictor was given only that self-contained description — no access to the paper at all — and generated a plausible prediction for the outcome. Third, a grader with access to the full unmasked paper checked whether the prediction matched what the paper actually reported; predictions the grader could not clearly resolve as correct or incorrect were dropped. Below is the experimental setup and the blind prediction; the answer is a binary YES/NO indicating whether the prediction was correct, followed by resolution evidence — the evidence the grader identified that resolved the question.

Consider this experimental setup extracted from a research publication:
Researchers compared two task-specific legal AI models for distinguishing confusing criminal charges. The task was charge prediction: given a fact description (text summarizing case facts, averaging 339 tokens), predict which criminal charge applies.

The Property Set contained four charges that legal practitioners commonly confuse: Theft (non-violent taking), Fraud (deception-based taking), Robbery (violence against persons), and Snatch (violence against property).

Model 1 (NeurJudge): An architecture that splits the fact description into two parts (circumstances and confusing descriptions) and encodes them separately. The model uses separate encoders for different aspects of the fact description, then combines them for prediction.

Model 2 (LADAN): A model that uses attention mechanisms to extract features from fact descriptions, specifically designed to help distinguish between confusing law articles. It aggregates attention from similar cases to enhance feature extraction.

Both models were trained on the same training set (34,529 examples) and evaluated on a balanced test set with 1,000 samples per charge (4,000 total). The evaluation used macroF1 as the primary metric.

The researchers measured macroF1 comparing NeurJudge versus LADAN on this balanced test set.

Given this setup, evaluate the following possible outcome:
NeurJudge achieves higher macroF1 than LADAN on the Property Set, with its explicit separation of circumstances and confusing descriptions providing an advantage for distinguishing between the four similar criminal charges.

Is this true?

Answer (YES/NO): YES